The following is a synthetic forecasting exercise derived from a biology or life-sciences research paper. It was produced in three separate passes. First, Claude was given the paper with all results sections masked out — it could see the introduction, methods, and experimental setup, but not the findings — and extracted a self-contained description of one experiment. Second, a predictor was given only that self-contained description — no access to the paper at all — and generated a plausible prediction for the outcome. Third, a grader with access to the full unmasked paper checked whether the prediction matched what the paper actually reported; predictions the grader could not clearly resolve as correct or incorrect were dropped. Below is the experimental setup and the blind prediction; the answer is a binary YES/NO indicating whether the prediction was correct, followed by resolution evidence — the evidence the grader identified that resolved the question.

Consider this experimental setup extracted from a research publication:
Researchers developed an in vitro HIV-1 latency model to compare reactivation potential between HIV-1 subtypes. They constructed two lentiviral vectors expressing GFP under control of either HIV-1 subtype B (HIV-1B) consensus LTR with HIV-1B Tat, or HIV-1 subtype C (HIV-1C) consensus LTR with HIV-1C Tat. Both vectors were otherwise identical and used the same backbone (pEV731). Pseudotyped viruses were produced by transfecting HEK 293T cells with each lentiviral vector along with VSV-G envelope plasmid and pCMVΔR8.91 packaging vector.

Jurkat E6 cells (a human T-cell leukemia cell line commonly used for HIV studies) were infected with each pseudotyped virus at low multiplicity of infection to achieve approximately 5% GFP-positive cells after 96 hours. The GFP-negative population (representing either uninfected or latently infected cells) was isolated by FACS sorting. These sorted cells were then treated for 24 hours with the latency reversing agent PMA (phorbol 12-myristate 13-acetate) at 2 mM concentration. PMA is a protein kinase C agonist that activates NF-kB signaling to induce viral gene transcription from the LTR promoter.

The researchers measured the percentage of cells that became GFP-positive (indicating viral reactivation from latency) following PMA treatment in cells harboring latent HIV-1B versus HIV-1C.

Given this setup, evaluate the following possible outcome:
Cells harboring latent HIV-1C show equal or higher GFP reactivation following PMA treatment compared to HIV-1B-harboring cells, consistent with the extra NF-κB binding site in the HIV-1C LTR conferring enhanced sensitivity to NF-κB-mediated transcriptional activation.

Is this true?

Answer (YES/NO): NO